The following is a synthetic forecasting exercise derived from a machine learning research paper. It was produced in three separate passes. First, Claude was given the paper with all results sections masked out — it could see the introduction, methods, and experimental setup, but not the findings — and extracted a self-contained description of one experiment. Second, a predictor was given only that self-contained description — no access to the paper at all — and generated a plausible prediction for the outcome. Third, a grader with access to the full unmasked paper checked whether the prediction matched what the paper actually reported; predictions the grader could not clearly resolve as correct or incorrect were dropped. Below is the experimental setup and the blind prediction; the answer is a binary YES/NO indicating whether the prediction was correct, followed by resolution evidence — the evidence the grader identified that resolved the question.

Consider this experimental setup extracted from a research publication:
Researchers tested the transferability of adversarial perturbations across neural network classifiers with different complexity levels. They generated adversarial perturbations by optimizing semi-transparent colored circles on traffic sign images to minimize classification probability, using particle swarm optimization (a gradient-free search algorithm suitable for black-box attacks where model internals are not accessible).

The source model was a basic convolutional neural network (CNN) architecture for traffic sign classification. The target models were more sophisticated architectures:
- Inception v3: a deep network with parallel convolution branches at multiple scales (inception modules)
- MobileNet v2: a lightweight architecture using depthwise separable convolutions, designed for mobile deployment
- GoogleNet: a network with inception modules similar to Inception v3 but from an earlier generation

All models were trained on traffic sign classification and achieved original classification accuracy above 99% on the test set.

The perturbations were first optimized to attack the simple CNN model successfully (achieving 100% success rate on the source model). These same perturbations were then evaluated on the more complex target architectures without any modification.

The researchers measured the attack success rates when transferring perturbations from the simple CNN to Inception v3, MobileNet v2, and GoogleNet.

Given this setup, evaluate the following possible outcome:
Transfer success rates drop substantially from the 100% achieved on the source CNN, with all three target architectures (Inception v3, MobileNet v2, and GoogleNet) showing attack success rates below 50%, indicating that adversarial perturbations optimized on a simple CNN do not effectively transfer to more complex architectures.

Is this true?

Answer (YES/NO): NO